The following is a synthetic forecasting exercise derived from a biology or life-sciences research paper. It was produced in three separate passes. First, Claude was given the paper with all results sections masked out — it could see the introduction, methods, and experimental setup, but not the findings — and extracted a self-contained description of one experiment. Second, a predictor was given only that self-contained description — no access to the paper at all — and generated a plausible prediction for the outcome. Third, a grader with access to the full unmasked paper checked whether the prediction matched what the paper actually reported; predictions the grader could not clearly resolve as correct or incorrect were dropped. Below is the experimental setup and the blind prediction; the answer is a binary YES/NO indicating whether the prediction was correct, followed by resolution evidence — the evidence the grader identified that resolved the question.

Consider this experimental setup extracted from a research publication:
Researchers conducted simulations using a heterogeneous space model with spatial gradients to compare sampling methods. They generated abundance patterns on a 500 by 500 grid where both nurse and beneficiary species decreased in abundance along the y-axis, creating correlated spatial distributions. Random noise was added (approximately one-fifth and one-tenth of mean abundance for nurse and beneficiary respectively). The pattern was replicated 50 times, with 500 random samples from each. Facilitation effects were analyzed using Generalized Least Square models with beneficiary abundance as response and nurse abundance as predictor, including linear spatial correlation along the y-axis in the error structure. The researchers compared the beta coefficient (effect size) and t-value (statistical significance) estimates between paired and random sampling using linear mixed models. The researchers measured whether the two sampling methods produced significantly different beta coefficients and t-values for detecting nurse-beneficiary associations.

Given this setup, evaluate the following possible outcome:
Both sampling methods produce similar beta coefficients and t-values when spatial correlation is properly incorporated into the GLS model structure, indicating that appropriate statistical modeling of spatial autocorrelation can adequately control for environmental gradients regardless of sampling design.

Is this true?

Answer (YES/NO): NO